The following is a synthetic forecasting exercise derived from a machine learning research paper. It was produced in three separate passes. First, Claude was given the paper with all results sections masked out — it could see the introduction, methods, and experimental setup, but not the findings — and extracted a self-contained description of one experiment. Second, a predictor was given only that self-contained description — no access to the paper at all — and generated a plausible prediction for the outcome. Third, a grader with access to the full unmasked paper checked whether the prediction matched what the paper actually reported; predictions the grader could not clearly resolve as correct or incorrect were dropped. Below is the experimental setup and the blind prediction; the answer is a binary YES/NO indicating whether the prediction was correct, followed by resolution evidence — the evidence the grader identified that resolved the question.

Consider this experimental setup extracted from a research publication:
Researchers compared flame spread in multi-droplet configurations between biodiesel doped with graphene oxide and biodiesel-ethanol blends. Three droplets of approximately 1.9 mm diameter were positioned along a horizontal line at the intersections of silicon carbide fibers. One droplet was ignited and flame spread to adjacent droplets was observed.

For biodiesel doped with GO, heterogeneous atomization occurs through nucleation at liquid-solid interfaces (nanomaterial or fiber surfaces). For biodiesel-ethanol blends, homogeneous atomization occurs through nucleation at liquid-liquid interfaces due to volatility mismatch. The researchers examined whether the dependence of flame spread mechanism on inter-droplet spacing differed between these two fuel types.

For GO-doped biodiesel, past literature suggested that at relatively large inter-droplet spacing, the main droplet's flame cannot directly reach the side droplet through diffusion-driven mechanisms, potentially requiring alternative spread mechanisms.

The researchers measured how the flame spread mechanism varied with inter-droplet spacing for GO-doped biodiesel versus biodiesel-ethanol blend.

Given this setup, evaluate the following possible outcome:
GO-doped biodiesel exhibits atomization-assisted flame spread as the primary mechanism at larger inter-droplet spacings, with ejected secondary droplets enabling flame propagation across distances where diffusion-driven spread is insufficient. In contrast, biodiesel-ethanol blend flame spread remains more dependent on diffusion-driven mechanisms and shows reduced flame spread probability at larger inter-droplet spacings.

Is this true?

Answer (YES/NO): NO